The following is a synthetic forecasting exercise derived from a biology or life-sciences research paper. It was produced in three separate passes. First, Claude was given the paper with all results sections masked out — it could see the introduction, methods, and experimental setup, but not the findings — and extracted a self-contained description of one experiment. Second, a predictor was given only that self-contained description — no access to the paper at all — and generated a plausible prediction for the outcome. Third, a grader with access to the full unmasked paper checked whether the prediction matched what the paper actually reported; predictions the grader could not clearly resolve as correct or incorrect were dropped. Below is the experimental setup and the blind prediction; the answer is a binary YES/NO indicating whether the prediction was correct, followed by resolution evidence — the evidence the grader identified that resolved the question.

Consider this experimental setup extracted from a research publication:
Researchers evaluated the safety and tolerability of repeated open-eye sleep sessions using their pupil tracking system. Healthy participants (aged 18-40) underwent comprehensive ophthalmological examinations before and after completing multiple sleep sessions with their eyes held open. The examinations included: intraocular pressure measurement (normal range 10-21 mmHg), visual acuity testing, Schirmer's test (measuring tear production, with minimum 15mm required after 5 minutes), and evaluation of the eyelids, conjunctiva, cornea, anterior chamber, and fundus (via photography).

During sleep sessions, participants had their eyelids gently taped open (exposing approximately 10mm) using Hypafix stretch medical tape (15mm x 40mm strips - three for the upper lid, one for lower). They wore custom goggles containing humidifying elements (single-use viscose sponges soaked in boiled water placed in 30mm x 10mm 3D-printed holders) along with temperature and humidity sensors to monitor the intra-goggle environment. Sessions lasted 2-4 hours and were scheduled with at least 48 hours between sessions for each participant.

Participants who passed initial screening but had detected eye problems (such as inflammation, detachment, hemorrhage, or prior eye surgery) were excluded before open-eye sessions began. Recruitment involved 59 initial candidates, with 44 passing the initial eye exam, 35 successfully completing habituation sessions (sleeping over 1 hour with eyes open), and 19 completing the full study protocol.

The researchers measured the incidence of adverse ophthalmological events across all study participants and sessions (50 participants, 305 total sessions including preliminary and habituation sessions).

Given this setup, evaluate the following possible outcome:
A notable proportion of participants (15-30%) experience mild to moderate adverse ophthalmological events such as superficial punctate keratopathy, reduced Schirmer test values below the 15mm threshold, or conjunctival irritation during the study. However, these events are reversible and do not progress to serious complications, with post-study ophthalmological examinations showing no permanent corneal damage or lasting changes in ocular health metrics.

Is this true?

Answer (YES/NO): NO